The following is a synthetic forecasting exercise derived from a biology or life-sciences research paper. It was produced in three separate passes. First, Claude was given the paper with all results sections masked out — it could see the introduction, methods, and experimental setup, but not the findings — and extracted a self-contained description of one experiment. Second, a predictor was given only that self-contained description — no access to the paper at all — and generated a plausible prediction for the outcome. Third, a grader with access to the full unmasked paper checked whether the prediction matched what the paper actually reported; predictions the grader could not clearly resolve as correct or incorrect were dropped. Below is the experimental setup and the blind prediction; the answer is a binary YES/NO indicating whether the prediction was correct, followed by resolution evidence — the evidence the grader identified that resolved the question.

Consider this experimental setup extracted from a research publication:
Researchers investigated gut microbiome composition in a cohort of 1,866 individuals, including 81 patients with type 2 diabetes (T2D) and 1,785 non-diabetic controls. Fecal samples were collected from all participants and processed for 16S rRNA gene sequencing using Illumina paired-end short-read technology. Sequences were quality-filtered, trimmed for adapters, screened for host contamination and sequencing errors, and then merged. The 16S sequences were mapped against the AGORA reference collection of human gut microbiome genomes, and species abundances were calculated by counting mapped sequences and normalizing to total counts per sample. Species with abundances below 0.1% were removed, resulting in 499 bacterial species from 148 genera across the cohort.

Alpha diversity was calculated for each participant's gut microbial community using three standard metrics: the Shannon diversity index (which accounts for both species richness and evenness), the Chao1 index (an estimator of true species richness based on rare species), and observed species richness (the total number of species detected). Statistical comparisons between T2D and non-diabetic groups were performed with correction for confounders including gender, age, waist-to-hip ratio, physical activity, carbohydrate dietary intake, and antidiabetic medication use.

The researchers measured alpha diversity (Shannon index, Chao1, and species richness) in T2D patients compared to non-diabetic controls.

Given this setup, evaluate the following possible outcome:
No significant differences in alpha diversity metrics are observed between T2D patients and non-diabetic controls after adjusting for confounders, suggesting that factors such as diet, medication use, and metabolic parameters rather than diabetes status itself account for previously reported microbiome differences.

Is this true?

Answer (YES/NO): NO